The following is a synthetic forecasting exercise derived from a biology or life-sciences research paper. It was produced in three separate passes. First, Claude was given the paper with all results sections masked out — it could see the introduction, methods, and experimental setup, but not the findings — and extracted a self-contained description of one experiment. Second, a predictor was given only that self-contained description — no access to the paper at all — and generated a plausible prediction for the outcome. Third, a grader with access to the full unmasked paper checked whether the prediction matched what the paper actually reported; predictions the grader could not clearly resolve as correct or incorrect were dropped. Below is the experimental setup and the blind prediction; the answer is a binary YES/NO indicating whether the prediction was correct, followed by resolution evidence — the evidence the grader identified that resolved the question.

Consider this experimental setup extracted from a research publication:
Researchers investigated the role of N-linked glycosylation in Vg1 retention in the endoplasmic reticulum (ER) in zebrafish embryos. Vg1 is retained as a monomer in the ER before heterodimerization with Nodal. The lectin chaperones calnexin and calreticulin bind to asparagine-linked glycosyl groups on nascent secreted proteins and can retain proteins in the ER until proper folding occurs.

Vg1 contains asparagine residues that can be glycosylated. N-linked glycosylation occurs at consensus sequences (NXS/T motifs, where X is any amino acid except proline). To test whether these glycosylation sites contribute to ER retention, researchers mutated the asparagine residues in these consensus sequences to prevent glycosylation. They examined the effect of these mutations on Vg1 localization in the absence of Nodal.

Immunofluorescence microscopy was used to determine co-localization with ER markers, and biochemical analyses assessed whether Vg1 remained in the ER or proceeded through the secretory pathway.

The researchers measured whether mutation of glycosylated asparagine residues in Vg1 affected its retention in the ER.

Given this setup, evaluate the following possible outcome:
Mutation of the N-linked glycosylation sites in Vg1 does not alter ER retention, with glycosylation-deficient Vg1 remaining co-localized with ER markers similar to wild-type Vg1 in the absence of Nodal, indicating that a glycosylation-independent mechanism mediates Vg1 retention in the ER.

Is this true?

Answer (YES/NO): NO